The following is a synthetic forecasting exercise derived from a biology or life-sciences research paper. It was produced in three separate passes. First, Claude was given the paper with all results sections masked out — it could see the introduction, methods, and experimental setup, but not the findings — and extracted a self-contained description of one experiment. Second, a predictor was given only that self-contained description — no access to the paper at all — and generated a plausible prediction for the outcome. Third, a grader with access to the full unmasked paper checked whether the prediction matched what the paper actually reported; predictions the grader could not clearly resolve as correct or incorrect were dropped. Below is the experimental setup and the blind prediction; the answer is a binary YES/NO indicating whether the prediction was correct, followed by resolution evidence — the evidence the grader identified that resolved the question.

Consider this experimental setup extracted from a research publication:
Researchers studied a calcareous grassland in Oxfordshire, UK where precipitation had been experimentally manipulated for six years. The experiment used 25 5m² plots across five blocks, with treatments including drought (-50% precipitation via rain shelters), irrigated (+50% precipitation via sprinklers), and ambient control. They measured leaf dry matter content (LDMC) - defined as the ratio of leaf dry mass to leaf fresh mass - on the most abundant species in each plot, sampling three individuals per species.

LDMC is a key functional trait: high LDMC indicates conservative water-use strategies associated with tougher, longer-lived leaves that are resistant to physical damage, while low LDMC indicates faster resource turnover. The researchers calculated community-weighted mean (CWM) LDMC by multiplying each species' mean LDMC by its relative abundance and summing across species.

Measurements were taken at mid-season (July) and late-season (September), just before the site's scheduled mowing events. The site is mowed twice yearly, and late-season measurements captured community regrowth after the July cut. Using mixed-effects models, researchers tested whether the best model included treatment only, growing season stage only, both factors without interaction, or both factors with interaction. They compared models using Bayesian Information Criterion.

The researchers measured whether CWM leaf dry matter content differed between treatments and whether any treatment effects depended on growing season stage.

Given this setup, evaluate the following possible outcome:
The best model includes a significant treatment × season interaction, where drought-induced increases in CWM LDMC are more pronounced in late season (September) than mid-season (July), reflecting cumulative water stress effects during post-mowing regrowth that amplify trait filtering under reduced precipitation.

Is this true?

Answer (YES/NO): NO